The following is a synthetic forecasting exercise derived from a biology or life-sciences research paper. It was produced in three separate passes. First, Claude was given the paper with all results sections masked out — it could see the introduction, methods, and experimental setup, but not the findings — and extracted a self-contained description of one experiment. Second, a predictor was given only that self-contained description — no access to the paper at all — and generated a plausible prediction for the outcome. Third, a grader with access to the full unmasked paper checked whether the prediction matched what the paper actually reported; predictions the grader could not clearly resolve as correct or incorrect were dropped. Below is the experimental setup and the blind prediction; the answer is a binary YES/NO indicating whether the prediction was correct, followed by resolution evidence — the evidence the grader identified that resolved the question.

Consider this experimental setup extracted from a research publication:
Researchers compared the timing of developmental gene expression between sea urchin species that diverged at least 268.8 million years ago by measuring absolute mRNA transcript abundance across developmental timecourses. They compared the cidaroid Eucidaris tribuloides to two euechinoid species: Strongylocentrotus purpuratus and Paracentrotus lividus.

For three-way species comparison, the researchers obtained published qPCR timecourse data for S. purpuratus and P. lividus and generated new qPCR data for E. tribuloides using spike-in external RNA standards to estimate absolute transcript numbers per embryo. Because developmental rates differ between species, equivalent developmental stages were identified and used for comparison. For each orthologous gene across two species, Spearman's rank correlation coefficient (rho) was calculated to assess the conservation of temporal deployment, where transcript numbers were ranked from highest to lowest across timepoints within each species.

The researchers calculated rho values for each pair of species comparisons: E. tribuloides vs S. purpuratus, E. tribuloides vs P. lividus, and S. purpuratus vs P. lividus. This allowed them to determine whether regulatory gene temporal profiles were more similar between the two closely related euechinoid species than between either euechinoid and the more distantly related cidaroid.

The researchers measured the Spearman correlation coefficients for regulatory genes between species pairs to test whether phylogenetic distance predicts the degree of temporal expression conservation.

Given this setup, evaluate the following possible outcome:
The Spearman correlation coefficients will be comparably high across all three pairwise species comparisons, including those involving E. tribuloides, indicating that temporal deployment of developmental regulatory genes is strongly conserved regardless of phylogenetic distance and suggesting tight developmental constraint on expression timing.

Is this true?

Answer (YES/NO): NO